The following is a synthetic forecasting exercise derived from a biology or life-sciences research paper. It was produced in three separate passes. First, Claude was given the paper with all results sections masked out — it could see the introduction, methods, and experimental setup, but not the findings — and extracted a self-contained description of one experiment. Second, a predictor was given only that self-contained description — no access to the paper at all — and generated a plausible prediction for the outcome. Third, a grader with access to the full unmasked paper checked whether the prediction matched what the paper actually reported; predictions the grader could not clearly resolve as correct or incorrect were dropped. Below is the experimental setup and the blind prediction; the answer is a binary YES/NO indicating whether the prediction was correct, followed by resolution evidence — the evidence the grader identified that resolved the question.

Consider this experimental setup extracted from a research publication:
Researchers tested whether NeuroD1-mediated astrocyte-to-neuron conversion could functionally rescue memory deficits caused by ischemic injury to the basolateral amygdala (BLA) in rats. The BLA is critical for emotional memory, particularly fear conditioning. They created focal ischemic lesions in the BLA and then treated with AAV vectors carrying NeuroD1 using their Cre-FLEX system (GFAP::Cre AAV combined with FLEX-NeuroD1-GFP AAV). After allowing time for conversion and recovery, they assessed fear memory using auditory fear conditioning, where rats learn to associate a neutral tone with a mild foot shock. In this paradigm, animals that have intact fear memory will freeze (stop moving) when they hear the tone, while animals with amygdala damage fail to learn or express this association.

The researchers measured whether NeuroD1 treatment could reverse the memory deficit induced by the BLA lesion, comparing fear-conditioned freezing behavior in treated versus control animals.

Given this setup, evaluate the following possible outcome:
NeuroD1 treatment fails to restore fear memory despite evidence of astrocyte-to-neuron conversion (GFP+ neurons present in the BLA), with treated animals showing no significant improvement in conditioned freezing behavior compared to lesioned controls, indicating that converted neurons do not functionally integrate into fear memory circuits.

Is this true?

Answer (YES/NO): NO